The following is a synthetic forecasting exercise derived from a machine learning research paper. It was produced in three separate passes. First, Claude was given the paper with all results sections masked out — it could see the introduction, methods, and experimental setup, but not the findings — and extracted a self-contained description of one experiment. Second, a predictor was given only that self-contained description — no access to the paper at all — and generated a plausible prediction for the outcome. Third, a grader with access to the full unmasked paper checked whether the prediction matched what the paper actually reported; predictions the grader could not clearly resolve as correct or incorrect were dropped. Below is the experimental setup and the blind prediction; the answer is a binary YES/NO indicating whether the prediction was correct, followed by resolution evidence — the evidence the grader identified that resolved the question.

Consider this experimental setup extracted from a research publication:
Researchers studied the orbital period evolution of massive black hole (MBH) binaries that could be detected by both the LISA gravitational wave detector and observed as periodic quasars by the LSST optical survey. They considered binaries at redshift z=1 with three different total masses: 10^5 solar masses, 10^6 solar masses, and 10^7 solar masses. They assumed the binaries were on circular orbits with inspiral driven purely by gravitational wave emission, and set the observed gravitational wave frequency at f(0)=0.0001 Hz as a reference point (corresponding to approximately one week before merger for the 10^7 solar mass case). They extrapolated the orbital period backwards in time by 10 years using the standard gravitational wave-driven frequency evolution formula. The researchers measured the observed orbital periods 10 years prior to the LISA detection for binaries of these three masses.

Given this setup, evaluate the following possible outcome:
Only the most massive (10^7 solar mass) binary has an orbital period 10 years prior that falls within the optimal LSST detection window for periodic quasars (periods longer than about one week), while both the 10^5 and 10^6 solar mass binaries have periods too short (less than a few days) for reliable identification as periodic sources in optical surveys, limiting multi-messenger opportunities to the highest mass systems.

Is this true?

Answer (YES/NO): NO